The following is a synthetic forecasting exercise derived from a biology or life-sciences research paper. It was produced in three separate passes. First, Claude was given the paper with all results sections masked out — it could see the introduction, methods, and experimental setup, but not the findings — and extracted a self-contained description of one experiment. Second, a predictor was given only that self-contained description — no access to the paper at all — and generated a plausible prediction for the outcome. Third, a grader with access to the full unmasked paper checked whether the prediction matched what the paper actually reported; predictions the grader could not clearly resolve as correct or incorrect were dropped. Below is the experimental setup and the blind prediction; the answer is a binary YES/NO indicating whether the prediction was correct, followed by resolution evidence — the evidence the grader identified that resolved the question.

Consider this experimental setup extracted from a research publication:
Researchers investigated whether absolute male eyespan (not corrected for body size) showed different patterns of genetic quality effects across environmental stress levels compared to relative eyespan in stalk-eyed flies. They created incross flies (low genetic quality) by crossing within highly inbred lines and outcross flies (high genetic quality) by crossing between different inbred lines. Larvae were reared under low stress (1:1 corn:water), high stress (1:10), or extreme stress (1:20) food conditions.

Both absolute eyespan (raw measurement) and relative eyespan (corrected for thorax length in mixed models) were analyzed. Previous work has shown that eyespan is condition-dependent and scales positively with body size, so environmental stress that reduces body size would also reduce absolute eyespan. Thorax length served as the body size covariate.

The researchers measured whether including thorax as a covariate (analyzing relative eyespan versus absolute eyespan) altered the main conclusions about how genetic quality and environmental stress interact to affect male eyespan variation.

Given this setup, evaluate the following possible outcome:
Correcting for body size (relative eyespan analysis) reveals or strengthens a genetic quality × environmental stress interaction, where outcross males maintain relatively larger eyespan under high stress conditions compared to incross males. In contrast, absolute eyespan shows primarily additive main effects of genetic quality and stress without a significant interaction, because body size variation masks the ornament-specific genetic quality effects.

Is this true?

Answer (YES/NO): NO